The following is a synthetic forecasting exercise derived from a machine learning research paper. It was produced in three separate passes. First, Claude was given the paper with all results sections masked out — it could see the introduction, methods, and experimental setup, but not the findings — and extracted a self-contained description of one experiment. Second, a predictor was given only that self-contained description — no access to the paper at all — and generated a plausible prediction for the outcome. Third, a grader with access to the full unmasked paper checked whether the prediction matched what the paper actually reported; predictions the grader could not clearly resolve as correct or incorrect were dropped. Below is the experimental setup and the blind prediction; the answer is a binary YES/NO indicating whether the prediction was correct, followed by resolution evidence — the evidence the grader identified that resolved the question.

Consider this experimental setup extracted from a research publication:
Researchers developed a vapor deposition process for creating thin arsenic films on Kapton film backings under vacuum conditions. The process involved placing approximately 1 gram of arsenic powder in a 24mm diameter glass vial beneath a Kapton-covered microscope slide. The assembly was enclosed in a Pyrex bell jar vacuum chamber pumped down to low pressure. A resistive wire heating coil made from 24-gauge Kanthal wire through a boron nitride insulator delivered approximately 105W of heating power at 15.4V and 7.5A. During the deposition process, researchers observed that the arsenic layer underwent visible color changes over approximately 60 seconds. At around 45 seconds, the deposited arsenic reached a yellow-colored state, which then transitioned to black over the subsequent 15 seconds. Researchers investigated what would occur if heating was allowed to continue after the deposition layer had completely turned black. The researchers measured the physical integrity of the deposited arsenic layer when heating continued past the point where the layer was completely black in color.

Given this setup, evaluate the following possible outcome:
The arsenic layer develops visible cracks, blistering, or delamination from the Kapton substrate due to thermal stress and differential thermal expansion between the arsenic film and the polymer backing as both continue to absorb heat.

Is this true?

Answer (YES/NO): YES